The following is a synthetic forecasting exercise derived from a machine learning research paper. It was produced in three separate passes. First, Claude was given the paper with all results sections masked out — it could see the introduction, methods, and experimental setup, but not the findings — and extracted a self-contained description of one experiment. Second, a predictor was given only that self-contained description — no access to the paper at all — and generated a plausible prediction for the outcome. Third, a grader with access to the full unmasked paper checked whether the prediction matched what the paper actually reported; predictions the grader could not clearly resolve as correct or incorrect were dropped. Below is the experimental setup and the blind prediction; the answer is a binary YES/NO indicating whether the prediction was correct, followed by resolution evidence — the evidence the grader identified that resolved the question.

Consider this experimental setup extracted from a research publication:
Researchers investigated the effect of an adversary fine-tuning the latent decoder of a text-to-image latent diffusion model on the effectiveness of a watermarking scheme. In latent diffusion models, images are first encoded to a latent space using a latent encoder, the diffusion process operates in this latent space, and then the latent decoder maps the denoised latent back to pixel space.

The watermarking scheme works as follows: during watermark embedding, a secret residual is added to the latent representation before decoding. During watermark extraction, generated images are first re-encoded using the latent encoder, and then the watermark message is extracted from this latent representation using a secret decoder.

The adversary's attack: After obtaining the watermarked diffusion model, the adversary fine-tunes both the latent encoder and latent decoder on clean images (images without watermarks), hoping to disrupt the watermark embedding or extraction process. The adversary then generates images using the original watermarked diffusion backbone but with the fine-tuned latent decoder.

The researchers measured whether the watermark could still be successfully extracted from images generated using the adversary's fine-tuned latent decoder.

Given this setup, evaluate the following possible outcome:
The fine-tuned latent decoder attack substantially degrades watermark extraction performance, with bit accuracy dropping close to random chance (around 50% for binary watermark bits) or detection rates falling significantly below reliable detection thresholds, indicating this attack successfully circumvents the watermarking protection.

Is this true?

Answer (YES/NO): NO